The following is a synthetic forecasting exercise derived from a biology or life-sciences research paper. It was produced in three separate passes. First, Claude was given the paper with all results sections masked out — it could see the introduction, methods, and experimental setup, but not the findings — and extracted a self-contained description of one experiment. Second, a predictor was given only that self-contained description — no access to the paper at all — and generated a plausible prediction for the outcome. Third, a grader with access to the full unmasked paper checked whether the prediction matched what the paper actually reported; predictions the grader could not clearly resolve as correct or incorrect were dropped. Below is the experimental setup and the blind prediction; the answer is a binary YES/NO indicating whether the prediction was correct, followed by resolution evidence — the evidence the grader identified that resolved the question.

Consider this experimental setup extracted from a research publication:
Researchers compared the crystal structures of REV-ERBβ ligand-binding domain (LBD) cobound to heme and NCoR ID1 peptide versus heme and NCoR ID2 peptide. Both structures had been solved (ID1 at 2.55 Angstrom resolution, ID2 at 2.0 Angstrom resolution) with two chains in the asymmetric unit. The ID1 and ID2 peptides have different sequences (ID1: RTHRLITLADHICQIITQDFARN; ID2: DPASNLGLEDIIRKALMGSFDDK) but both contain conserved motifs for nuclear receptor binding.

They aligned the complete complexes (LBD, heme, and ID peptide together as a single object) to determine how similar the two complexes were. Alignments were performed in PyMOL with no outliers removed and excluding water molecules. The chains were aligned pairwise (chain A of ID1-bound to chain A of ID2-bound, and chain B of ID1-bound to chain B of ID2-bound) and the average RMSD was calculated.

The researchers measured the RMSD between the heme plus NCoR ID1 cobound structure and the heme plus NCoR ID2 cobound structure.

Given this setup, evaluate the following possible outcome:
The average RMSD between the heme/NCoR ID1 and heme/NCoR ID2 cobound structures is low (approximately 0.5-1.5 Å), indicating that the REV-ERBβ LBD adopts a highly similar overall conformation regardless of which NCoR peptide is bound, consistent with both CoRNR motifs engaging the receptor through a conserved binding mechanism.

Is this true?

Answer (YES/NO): NO